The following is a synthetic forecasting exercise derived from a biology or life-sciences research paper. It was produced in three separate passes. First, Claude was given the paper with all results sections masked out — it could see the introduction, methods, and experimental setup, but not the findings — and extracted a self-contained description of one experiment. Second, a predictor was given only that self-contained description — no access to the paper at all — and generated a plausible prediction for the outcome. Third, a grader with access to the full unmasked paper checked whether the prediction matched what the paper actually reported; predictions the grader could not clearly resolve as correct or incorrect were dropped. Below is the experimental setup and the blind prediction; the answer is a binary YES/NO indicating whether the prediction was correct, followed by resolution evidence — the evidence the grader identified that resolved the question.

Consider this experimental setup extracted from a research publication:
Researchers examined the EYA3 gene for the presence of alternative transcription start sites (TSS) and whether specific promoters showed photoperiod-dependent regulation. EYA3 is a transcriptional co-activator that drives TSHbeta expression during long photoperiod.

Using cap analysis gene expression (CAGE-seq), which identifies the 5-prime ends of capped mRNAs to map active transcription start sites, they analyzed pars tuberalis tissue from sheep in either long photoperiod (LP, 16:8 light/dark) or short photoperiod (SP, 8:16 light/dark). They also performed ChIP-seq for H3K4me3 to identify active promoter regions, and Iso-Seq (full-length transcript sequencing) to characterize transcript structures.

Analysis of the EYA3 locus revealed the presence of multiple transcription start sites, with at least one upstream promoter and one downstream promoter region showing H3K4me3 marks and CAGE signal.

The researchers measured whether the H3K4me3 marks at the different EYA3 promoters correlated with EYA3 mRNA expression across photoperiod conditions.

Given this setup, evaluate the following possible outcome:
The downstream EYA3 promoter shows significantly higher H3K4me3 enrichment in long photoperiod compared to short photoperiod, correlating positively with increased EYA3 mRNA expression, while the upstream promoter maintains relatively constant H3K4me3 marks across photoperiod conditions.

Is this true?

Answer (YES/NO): YES